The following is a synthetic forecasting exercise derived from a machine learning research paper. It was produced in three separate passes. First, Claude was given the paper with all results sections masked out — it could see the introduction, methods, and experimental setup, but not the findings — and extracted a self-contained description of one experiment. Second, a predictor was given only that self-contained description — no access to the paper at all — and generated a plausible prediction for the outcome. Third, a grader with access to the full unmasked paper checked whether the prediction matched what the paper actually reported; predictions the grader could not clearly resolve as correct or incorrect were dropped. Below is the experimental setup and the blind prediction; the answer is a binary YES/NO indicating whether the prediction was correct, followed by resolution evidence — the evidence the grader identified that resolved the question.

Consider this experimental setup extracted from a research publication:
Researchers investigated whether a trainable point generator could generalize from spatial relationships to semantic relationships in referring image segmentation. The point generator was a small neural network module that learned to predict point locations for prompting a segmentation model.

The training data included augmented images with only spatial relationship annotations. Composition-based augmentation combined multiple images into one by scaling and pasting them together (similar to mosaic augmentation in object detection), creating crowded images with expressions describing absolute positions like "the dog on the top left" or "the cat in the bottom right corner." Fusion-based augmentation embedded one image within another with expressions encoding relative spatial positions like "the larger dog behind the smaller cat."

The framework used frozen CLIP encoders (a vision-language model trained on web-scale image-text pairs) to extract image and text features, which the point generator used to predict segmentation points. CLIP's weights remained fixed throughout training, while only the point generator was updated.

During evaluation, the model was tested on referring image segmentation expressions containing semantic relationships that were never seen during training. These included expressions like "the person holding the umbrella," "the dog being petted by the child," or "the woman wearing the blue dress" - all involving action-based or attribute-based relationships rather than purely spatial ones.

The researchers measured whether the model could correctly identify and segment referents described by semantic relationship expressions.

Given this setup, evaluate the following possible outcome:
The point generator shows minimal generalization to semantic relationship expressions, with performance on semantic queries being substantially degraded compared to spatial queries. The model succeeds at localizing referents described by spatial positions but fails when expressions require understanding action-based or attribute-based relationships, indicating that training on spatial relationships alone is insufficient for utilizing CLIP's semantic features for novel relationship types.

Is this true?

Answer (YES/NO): NO